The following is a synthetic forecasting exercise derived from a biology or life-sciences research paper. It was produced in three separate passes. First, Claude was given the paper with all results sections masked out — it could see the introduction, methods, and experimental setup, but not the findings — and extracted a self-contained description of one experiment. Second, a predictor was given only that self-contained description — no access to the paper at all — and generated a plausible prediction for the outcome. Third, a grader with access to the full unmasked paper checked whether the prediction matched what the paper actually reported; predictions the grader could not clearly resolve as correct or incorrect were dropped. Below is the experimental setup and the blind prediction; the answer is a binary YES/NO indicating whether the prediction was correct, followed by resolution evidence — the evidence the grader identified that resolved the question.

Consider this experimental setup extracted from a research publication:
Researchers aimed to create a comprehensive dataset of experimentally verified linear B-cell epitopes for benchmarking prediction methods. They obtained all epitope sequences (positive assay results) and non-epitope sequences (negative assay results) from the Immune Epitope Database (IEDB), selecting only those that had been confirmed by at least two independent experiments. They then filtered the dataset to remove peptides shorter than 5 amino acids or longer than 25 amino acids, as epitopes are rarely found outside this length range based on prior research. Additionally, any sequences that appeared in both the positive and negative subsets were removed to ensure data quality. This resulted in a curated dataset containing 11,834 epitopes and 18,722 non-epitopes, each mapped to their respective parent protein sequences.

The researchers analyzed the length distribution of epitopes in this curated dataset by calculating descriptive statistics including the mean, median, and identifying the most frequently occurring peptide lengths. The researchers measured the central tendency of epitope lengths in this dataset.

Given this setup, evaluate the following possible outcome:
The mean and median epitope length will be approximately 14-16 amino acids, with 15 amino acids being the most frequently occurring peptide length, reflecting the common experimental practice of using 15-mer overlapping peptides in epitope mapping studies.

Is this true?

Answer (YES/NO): NO